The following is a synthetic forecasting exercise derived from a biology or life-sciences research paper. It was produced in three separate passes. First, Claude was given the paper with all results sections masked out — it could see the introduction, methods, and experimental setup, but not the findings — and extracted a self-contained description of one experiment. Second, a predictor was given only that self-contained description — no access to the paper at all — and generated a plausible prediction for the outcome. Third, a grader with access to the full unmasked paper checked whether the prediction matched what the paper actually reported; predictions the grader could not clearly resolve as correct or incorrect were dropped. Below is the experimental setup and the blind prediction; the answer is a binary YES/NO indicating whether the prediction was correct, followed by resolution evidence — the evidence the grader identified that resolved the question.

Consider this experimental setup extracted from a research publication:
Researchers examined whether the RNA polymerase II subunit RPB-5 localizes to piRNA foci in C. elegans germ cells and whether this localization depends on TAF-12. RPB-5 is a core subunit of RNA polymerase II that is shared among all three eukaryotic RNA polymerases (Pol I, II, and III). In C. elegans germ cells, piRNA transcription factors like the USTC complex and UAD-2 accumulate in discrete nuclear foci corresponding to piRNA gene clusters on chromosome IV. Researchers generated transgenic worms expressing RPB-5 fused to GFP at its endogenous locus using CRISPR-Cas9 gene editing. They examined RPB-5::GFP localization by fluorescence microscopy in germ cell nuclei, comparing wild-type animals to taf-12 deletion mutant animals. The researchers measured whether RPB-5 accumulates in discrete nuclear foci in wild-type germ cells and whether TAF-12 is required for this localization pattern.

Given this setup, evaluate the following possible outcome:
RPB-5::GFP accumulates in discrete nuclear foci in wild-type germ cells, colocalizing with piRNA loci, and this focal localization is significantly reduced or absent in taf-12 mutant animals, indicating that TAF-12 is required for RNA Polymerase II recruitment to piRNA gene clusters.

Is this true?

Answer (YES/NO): NO